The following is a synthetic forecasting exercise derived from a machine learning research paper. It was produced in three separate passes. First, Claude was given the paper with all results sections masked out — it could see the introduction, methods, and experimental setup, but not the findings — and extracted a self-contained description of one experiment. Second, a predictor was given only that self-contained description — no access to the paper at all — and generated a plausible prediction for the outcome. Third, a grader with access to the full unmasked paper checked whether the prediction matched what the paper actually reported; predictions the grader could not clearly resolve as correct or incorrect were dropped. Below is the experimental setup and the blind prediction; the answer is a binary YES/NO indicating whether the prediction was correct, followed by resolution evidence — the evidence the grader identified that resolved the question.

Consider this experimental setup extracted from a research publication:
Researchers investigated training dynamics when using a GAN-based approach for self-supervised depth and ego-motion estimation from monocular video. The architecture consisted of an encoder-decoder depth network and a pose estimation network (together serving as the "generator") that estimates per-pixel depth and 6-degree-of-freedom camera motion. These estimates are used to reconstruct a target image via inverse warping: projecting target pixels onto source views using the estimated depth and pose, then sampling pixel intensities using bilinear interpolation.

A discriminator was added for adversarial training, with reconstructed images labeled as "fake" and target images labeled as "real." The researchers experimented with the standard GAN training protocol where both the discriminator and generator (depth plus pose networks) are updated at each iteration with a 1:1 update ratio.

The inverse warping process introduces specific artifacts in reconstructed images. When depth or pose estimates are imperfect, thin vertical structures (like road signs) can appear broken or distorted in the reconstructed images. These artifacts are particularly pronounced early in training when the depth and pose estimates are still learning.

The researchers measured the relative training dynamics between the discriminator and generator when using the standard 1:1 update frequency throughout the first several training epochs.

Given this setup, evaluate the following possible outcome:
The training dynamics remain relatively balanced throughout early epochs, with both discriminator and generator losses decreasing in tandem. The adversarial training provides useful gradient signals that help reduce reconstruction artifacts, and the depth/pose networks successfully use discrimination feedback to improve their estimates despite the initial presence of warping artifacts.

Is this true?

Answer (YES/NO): NO